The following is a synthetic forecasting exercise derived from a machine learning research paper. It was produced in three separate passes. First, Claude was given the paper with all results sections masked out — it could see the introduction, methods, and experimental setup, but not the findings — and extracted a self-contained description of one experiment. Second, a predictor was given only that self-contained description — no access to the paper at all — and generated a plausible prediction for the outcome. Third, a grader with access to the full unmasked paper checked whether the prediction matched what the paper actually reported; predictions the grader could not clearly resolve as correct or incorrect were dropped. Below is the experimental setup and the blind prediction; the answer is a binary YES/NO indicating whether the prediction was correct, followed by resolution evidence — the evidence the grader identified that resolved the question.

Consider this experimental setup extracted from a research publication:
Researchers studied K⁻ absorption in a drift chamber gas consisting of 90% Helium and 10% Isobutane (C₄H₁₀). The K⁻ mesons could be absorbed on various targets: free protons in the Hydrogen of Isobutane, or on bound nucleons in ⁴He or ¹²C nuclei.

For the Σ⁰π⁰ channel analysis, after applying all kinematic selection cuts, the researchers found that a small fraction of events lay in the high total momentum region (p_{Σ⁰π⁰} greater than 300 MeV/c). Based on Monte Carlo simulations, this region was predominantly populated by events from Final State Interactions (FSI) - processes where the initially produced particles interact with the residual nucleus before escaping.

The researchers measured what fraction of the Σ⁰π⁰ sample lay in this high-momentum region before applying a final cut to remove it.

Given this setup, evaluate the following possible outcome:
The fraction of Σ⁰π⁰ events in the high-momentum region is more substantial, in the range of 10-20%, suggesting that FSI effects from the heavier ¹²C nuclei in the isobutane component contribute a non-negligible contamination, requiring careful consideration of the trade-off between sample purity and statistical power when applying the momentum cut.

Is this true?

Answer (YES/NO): NO